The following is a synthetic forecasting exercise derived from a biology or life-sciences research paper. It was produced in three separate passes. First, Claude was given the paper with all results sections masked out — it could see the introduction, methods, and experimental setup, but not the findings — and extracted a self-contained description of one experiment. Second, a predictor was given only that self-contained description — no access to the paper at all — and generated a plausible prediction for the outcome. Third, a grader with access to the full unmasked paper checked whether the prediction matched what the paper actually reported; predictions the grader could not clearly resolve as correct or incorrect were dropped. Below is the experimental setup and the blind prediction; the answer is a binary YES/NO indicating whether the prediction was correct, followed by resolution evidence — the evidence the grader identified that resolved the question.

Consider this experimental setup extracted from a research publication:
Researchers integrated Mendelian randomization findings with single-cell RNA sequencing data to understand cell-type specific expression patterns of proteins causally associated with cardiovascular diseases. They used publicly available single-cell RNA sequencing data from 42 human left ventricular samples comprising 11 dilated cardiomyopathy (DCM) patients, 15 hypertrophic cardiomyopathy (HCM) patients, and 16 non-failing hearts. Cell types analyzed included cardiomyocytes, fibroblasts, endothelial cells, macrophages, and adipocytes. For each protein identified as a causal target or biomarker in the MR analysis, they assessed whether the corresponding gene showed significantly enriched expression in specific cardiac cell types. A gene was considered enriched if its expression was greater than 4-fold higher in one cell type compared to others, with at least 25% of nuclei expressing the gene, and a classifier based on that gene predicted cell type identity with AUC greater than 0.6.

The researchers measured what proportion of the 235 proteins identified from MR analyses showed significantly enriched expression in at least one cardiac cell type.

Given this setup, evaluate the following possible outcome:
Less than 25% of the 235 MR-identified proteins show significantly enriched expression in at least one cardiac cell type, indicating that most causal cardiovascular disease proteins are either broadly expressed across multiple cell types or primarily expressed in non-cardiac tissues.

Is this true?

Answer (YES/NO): YES